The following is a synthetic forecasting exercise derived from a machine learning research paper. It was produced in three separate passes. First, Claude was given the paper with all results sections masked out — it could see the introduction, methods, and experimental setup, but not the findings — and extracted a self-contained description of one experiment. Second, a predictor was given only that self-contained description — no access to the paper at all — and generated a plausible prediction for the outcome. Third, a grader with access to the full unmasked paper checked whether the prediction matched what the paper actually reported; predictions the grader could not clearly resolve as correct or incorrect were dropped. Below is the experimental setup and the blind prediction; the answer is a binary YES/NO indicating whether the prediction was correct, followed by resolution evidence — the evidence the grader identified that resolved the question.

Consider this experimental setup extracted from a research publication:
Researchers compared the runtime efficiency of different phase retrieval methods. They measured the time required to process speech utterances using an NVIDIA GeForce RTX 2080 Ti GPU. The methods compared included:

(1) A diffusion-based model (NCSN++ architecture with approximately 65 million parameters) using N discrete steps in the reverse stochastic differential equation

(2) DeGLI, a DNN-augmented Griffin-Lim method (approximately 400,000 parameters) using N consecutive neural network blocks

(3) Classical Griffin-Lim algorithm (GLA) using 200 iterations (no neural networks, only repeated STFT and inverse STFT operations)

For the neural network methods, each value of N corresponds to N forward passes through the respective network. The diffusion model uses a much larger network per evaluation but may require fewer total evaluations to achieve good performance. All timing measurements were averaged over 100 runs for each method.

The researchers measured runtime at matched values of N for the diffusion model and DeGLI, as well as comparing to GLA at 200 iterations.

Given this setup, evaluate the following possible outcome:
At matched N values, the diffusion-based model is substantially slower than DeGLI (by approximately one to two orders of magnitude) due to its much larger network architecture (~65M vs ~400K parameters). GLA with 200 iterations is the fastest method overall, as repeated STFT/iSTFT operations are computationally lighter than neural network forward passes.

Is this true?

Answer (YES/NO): NO